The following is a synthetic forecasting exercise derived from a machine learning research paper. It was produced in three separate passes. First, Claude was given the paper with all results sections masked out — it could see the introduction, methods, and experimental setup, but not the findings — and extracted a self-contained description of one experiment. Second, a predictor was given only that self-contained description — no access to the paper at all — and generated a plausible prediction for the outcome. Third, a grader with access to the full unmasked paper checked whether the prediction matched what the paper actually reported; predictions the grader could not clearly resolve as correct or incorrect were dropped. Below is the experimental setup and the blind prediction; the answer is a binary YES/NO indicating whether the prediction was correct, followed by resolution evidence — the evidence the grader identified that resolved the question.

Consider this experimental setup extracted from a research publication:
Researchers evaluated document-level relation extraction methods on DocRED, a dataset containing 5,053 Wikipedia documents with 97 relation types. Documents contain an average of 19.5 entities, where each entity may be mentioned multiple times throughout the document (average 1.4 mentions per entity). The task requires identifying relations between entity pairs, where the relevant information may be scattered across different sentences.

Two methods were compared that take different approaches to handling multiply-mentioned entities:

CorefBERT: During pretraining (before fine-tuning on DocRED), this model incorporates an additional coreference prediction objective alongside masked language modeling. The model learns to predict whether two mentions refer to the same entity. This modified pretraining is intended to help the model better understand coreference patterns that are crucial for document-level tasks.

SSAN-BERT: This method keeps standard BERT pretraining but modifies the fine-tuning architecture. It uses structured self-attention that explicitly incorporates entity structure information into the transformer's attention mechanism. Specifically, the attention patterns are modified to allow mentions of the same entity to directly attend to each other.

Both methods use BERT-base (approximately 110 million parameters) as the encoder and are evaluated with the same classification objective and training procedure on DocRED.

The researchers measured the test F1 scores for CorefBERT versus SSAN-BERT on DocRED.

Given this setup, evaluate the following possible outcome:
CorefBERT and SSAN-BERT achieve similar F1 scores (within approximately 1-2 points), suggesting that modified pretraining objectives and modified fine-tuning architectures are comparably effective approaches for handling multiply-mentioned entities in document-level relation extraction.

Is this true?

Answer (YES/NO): NO